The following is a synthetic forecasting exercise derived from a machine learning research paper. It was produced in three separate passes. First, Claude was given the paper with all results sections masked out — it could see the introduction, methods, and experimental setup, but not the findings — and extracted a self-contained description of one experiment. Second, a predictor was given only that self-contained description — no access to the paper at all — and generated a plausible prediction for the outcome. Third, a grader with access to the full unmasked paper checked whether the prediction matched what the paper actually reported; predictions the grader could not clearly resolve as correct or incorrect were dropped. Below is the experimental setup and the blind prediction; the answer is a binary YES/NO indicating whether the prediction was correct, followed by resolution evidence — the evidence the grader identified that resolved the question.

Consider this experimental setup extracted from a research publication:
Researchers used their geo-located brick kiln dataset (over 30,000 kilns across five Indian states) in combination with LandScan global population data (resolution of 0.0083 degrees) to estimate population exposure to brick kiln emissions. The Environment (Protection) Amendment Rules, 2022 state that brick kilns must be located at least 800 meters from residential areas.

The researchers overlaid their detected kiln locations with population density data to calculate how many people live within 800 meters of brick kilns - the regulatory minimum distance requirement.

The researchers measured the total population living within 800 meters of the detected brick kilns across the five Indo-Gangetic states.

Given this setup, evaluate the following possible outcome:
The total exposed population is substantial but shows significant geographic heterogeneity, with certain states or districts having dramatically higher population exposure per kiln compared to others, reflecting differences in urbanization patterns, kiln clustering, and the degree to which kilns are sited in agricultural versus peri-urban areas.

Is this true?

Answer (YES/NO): NO